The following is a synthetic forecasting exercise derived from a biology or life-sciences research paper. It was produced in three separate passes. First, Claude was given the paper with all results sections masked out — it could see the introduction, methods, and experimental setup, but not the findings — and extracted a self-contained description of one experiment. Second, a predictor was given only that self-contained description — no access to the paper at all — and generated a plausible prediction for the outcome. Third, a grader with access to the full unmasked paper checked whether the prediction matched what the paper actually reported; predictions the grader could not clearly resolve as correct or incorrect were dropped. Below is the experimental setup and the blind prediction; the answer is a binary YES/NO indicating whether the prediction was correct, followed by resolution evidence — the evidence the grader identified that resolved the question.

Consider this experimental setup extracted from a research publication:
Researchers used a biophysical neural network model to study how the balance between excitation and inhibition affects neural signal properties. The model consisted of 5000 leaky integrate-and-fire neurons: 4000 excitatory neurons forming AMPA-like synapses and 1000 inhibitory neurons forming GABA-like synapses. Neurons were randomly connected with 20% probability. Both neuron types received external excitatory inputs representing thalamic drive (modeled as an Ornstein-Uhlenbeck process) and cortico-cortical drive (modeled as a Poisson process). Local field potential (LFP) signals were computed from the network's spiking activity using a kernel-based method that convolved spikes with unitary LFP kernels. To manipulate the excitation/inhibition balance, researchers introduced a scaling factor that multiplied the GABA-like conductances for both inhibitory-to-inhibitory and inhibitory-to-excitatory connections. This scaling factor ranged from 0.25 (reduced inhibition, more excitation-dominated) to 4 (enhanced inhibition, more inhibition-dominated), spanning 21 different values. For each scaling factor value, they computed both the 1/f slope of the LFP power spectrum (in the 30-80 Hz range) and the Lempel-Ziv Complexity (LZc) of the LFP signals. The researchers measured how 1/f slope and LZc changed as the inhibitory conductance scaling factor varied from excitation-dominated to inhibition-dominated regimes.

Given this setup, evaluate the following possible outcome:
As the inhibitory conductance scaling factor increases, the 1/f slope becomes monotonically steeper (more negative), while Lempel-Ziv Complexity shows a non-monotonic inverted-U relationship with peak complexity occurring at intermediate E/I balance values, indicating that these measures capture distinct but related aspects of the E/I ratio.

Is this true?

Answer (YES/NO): NO